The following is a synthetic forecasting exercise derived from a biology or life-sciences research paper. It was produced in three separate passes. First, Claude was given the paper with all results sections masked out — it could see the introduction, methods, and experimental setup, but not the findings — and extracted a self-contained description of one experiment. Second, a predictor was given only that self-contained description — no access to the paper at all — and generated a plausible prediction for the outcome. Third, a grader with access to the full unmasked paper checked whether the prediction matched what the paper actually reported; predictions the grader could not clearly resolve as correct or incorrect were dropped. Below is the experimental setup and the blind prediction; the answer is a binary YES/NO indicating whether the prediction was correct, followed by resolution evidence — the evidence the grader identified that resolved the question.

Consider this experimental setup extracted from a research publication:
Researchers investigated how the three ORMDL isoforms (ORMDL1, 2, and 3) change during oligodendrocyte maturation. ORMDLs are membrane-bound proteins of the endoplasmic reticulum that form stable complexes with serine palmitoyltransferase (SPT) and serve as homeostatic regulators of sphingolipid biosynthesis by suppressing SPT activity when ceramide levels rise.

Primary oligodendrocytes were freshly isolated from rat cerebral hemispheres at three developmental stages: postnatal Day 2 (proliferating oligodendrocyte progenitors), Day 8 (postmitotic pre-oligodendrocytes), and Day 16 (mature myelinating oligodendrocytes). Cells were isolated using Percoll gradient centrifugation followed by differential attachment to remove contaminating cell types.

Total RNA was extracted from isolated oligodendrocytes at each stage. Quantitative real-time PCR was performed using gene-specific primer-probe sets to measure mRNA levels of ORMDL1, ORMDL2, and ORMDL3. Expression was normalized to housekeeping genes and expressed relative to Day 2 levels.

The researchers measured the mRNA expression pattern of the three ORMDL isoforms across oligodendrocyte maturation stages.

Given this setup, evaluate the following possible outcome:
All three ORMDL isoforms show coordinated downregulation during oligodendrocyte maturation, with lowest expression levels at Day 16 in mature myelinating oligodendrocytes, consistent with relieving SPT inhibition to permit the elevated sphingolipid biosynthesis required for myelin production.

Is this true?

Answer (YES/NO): NO